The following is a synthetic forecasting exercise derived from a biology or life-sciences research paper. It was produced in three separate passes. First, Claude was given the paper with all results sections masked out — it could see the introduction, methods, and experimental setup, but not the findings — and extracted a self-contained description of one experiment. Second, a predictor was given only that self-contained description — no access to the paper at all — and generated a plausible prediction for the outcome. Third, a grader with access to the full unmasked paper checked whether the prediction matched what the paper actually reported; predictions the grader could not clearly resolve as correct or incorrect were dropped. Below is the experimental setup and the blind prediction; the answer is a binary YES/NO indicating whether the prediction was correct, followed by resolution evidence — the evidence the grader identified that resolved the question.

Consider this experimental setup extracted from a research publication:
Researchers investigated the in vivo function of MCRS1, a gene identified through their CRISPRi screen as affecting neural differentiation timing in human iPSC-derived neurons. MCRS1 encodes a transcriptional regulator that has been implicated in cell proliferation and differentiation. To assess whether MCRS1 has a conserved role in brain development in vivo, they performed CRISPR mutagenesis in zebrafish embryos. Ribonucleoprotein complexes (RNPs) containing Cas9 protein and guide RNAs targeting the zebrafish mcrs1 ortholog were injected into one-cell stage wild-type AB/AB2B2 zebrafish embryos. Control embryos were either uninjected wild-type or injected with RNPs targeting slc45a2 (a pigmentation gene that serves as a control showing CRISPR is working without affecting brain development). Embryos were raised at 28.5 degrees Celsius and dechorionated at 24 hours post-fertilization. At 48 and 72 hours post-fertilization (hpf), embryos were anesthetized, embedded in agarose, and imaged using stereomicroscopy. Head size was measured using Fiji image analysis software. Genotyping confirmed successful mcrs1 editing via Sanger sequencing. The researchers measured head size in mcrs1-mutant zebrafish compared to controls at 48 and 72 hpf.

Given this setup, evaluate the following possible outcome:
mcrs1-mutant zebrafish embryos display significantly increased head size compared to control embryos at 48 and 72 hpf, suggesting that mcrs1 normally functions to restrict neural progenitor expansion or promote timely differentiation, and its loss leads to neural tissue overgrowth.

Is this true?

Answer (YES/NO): NO